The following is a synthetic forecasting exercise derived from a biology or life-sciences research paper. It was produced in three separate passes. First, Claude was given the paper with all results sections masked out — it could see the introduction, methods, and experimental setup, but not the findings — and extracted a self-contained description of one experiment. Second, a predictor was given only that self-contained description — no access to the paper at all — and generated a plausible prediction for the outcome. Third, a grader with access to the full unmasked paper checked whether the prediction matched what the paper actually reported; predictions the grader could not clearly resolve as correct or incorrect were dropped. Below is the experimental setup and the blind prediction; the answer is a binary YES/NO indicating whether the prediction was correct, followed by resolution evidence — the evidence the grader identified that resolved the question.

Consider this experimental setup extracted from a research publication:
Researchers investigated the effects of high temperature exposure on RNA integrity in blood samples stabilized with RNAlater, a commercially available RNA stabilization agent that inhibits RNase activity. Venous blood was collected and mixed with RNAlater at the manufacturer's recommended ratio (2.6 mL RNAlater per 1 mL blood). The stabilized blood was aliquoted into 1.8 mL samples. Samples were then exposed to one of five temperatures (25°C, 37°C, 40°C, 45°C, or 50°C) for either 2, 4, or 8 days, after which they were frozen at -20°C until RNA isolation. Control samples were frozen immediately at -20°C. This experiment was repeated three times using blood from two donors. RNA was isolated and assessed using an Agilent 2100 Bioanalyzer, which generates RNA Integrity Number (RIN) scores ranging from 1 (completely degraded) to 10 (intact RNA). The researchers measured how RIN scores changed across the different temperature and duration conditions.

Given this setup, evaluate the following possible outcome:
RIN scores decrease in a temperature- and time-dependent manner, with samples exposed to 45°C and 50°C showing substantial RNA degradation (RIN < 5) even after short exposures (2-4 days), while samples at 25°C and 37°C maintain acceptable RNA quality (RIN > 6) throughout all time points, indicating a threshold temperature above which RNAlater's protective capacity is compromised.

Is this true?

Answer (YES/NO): NO